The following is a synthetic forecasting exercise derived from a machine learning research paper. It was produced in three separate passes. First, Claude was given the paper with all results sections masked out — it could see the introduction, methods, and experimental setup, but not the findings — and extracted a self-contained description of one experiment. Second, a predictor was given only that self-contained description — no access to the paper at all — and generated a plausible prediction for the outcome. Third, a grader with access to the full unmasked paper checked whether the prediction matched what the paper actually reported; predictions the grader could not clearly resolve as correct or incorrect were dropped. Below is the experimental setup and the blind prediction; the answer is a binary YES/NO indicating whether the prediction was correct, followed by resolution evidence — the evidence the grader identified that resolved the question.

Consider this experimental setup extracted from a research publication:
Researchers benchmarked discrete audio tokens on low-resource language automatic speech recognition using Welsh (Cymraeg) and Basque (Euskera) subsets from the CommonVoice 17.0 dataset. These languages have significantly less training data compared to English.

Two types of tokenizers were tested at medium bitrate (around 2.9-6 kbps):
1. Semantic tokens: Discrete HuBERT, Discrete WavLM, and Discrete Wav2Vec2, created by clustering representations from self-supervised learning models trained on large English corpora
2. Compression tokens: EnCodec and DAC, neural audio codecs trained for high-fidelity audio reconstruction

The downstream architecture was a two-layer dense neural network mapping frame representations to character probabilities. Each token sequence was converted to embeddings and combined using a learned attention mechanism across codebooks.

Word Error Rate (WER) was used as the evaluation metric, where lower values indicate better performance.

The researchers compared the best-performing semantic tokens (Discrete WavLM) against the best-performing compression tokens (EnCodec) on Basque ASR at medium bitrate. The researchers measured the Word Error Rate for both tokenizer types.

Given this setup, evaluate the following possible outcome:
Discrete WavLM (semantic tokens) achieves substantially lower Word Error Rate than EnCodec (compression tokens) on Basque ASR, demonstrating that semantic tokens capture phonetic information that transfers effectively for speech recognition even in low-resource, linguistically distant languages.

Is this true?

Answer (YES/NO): YES